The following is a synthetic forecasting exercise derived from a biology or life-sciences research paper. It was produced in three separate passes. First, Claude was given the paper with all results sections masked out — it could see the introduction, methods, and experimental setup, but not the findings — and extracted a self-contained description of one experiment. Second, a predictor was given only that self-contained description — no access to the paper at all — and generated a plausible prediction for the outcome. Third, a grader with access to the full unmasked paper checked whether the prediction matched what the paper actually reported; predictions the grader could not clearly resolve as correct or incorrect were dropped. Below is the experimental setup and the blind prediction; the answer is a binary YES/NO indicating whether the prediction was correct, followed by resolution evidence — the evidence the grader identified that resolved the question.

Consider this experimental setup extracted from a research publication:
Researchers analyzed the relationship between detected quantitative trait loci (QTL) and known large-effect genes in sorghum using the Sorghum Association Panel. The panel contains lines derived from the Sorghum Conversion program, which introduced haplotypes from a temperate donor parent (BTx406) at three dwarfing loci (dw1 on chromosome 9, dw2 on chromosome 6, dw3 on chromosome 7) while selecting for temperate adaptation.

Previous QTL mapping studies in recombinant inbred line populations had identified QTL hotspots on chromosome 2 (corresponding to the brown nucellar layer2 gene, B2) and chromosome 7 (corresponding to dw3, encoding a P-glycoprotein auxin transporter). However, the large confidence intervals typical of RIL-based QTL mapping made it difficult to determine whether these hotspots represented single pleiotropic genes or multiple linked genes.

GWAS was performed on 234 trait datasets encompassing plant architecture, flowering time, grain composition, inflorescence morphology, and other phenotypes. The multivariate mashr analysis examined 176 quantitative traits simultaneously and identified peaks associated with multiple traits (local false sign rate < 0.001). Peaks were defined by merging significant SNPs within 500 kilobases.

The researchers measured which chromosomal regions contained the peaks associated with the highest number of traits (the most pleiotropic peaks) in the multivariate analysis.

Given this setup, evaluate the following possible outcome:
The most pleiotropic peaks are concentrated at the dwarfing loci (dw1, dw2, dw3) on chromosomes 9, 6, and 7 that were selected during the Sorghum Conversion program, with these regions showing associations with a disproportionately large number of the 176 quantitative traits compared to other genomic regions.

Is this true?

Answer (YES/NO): NO